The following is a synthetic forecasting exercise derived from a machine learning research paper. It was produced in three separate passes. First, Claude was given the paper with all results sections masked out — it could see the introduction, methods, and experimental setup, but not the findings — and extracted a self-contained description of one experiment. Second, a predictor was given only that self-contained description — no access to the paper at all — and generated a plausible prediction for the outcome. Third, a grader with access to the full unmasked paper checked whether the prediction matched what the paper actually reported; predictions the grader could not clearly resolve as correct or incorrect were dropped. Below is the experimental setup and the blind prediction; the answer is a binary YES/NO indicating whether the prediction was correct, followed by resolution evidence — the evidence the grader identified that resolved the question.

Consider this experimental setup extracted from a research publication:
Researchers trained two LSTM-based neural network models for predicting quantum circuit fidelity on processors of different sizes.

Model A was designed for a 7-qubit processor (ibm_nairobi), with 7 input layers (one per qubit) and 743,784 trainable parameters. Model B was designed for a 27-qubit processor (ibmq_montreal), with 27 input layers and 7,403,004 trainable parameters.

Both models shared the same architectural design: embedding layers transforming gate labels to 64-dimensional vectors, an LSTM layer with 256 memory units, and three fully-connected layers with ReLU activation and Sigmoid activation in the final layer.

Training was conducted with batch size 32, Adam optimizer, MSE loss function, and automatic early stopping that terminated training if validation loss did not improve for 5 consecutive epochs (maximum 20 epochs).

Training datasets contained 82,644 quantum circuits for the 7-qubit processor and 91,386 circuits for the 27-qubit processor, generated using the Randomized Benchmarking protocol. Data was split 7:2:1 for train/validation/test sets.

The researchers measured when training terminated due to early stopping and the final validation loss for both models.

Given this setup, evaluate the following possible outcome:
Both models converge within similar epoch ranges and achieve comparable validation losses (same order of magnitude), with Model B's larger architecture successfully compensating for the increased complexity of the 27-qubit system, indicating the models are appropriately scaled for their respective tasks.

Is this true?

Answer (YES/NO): YES